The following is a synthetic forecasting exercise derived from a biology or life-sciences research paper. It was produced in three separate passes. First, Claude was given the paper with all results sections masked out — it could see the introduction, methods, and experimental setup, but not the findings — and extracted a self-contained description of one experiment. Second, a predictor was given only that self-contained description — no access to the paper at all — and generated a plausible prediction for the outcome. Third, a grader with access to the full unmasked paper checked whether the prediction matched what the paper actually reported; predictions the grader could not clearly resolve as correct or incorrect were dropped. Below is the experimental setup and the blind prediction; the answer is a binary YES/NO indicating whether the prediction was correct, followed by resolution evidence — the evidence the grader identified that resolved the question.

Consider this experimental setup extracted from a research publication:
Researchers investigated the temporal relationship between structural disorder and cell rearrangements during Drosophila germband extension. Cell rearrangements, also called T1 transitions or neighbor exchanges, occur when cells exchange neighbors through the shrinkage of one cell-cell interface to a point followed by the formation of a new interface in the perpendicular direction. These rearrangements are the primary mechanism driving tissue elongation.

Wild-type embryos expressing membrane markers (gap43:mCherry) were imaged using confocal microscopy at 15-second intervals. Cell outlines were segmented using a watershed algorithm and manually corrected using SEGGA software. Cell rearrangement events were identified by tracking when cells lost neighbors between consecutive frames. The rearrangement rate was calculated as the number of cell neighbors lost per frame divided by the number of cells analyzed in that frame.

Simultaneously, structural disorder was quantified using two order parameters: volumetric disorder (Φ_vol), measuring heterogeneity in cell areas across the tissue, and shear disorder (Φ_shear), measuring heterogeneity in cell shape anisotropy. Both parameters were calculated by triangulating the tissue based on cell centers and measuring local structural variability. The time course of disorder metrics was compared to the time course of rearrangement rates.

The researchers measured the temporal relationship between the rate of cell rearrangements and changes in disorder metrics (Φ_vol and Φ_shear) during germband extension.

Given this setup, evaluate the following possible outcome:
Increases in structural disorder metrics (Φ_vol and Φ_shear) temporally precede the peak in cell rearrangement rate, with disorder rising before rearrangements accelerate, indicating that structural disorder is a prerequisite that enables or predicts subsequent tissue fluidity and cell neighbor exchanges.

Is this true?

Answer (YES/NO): NO